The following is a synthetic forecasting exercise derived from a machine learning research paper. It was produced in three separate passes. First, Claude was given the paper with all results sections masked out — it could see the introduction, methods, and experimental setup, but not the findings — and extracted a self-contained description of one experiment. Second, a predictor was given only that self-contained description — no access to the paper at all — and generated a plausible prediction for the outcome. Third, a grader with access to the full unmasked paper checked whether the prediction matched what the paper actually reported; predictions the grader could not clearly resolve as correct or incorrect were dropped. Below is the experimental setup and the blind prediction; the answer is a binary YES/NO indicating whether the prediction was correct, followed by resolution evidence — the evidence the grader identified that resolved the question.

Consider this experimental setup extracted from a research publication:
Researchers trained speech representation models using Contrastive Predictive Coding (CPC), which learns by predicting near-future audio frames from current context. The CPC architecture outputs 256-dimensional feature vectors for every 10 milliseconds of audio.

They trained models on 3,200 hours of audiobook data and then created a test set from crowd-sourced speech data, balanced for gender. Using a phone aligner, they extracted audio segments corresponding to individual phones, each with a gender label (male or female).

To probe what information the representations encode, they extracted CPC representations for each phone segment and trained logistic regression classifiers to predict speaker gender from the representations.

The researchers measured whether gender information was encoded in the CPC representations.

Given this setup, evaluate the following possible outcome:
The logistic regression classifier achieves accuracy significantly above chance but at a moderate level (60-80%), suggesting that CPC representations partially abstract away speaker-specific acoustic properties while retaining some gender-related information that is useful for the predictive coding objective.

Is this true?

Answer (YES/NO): NO